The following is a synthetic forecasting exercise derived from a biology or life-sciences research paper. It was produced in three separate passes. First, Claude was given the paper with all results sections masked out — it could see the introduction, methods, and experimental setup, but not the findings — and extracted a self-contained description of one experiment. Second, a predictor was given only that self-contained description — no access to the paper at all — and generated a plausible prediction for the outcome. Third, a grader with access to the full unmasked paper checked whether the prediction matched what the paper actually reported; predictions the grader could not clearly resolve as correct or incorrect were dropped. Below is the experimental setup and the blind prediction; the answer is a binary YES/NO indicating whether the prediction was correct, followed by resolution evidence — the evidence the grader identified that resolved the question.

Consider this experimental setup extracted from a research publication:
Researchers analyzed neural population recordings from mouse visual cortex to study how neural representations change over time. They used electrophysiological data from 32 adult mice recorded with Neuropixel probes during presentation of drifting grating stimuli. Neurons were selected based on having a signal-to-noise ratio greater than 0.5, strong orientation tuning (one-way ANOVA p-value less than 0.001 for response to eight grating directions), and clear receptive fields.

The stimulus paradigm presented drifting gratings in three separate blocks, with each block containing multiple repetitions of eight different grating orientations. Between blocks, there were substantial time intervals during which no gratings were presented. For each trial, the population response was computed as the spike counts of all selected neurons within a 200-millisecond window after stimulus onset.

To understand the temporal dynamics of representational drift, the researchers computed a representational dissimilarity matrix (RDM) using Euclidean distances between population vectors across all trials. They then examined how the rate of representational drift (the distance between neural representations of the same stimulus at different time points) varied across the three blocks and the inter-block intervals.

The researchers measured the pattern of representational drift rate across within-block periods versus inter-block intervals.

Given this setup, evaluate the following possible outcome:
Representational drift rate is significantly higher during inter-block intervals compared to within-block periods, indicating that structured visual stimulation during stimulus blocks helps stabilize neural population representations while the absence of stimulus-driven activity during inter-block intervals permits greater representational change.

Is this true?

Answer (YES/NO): NO